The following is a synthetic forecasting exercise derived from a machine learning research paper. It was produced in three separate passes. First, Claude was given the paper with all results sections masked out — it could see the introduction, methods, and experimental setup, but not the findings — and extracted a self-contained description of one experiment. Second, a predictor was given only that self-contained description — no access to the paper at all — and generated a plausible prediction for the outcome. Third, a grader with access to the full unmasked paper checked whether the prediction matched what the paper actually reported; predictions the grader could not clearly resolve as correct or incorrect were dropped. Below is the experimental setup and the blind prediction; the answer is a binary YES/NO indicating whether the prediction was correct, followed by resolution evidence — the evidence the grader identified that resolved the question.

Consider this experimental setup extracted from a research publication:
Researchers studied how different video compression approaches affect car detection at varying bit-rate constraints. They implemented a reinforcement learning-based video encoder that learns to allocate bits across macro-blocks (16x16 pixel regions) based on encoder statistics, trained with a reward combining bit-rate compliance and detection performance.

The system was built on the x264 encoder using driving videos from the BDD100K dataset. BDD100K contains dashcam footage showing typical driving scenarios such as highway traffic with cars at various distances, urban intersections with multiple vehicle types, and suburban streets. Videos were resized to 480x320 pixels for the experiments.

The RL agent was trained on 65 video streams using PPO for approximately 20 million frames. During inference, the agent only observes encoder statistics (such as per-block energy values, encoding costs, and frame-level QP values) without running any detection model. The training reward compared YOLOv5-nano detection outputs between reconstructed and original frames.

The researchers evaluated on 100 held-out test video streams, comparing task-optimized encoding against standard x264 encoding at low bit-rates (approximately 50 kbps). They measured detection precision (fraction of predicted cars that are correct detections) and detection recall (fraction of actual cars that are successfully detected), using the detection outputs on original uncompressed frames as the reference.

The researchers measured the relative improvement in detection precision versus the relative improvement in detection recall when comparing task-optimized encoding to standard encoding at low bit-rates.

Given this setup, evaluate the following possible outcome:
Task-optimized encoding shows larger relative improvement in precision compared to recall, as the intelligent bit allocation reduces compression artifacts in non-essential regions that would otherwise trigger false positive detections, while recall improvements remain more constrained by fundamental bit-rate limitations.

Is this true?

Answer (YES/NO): YES